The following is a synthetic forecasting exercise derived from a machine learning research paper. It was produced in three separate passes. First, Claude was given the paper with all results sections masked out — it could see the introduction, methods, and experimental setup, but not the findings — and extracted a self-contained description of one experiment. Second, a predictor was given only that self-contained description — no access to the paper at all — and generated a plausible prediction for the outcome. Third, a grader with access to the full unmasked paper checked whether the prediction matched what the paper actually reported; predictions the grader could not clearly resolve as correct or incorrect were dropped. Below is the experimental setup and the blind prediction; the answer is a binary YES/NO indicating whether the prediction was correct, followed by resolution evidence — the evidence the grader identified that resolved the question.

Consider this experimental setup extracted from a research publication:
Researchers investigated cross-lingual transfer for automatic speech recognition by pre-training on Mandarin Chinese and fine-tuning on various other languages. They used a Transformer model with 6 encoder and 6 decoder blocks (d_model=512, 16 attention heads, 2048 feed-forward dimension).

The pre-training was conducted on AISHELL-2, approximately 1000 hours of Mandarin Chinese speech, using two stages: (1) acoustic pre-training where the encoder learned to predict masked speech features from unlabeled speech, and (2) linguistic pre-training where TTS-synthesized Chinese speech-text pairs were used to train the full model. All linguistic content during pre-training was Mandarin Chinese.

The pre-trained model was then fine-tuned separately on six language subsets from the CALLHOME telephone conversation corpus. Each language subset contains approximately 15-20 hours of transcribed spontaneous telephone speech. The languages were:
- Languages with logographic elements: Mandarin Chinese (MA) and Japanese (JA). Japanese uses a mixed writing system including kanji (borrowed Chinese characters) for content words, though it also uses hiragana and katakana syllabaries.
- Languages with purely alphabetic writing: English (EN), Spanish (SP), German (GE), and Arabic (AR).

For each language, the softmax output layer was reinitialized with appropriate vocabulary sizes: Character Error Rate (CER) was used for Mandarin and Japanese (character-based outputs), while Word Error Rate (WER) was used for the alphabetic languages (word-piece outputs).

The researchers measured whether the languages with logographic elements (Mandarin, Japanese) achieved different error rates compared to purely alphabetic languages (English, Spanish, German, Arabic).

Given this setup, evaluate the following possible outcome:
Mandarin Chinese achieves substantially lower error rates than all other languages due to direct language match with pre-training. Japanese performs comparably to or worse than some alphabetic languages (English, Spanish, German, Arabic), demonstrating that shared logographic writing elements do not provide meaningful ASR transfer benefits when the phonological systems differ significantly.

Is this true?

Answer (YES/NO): NO